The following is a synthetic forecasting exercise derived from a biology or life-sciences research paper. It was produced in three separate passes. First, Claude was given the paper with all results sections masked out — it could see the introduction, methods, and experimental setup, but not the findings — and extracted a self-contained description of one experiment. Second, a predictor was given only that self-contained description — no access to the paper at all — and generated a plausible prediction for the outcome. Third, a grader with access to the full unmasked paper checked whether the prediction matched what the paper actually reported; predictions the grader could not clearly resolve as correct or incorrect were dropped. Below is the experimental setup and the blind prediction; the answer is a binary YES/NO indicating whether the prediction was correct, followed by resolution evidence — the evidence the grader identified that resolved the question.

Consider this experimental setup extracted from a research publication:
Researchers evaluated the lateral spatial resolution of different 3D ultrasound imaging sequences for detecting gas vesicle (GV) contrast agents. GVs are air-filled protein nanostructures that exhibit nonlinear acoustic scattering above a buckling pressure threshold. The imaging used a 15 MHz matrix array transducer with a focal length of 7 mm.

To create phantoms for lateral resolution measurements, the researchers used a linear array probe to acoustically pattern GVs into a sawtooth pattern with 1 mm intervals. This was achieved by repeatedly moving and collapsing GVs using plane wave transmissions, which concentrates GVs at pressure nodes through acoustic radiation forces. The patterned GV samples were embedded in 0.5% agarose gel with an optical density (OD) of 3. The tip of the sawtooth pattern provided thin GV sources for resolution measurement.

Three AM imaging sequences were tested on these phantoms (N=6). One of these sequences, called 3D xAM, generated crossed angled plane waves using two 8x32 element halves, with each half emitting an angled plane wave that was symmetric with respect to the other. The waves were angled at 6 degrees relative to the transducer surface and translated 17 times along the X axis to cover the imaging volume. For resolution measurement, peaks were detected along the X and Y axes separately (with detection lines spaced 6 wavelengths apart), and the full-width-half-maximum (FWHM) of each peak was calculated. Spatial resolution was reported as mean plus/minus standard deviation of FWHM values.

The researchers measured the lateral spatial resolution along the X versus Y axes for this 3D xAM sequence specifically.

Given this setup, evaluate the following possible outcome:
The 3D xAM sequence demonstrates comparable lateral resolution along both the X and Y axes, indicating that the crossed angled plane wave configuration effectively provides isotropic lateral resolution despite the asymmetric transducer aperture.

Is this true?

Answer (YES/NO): NO